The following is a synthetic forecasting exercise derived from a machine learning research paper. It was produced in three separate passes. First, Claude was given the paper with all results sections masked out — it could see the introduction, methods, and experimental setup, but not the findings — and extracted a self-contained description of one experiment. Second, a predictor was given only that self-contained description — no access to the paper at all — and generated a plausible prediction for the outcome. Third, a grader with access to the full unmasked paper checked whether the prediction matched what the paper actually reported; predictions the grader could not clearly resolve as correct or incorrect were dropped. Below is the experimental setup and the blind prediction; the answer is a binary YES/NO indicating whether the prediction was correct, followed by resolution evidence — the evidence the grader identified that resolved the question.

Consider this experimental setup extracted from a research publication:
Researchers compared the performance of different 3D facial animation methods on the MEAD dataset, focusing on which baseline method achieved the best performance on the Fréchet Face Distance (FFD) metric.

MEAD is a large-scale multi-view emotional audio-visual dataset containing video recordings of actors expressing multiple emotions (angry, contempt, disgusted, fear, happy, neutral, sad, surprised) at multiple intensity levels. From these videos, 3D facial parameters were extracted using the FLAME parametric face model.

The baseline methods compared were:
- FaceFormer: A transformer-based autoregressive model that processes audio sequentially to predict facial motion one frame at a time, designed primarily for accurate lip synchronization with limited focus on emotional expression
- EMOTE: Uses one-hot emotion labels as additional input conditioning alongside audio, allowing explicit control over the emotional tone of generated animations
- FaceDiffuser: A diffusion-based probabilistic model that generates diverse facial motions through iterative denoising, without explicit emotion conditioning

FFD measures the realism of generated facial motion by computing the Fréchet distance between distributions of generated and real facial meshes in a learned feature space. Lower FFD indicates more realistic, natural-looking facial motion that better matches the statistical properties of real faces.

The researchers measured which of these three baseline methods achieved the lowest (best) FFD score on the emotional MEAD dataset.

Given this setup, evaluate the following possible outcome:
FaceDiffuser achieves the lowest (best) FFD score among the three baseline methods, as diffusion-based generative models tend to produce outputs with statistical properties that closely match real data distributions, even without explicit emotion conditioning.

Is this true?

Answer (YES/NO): NO